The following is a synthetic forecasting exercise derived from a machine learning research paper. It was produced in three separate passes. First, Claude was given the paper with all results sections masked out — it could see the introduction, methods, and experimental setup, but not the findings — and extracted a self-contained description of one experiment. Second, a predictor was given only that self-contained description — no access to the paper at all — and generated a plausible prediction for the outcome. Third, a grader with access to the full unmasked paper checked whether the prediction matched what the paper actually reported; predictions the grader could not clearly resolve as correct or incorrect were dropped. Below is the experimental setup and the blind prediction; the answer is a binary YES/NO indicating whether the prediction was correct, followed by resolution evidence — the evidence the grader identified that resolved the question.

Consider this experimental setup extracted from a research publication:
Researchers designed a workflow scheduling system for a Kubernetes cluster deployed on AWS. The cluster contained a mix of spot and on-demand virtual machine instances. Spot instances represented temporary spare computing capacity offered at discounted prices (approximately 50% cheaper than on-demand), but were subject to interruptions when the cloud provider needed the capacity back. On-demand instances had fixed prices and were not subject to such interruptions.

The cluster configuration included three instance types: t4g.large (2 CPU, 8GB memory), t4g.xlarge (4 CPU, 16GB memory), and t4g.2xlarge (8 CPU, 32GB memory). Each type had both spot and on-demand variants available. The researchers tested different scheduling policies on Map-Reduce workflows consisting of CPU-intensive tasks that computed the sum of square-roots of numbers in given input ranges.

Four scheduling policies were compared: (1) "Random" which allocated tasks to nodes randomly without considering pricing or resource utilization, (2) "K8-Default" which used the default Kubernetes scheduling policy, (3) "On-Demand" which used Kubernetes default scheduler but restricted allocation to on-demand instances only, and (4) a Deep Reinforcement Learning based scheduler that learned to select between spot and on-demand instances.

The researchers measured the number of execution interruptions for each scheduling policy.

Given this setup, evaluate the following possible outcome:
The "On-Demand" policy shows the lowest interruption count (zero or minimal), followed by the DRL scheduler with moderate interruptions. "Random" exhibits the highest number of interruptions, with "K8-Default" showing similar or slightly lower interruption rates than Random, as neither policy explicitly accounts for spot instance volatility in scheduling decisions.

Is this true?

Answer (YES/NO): NO